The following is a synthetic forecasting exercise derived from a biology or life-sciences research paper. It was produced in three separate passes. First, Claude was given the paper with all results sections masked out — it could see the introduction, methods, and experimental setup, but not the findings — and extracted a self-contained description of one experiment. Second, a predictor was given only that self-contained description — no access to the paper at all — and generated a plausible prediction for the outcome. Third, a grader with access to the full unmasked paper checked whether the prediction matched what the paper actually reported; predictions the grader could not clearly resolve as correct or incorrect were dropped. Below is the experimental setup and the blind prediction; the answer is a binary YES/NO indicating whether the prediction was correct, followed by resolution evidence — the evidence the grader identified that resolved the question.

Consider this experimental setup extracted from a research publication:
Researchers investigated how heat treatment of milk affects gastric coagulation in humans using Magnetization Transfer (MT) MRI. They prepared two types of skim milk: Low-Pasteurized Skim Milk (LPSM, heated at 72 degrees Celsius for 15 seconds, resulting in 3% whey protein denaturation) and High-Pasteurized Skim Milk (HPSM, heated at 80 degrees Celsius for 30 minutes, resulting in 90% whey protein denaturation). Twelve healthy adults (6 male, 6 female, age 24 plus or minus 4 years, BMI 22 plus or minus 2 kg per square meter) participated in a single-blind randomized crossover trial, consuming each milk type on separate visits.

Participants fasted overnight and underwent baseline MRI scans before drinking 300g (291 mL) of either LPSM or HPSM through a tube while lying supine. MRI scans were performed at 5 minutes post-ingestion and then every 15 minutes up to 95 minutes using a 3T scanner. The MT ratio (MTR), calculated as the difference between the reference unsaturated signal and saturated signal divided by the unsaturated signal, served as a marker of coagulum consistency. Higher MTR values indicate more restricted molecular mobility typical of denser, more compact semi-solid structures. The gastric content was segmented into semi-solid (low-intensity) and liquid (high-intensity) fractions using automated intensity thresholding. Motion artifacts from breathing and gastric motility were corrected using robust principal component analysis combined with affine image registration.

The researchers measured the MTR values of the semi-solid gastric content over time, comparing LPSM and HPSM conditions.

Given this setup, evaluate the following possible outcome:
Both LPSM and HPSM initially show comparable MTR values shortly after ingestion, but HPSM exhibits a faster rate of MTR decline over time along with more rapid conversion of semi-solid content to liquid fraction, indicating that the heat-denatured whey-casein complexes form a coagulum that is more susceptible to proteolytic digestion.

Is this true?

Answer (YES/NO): NO